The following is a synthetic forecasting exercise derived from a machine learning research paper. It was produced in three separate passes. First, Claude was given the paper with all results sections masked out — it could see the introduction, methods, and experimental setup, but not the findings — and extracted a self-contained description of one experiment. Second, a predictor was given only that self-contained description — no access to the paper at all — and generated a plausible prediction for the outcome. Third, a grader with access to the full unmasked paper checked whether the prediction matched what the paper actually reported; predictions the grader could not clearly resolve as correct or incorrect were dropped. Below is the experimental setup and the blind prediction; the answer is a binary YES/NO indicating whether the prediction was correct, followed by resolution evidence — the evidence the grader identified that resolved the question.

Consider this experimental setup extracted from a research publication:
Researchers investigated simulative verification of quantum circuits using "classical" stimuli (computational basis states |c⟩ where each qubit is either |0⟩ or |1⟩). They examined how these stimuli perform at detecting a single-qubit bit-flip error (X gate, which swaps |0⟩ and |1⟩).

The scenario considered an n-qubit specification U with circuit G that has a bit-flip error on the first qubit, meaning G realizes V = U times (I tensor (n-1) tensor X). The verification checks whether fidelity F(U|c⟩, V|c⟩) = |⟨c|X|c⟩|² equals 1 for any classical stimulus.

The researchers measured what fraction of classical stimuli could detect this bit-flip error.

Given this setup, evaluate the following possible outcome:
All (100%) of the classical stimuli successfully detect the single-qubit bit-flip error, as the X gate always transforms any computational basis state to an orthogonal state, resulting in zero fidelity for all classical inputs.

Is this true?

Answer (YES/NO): YES